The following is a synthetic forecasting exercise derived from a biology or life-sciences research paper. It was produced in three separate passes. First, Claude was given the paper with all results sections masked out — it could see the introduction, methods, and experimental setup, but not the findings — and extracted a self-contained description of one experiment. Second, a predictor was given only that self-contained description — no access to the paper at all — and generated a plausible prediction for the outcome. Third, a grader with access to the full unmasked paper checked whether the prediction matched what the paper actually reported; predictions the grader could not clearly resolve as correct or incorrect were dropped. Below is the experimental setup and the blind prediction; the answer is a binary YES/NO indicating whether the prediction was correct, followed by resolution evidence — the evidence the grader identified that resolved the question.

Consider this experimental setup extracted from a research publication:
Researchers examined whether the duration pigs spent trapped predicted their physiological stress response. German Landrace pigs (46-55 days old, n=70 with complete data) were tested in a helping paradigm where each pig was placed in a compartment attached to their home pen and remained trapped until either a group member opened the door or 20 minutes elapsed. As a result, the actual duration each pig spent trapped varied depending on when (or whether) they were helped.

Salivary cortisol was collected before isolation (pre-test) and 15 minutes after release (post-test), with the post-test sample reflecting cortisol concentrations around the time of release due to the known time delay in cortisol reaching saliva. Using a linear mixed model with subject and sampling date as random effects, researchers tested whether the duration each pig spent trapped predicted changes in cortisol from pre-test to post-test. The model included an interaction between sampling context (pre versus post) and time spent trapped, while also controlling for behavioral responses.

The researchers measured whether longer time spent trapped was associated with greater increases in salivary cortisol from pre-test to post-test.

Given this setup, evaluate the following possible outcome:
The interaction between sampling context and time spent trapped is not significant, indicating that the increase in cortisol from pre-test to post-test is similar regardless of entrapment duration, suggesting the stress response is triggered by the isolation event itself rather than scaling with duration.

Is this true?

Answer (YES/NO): YES